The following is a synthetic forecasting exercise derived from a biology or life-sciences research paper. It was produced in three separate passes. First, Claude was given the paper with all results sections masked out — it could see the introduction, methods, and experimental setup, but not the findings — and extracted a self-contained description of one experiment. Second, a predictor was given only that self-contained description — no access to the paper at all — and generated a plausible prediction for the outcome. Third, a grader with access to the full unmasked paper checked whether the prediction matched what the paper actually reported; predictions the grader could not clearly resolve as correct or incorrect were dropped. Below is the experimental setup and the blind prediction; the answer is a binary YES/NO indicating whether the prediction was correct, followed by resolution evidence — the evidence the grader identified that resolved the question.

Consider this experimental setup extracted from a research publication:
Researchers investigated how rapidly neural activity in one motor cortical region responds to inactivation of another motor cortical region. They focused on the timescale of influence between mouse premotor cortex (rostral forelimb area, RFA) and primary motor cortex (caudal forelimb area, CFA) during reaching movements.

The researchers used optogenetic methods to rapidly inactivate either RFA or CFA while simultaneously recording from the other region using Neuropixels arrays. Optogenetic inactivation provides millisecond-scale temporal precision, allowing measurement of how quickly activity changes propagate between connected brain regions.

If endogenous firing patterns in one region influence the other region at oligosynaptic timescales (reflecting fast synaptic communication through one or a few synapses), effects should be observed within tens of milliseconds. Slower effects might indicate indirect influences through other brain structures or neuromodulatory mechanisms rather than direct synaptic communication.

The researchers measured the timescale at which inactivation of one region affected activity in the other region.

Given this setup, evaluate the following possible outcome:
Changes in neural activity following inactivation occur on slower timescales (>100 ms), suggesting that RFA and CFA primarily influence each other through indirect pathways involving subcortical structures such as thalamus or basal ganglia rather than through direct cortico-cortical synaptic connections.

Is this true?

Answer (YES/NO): NO